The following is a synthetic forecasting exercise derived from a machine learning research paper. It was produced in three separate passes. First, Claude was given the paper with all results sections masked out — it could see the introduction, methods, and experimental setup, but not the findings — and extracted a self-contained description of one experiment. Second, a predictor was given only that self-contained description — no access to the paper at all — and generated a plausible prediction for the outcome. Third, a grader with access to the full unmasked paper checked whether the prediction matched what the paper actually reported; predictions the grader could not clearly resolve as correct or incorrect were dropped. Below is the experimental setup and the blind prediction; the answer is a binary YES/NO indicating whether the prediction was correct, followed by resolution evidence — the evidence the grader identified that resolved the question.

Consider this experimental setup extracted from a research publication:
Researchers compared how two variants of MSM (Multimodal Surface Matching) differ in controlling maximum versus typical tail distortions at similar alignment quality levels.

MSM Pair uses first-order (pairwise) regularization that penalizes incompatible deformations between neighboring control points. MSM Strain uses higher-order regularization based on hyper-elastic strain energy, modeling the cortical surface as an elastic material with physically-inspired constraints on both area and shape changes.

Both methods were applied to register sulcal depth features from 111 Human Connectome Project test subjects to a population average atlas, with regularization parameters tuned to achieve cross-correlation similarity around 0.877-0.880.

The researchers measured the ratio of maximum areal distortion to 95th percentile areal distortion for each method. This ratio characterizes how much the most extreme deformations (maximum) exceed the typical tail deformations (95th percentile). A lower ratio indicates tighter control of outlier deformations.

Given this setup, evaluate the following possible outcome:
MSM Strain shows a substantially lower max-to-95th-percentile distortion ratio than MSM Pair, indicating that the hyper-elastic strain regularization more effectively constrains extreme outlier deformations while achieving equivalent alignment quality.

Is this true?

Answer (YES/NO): YES